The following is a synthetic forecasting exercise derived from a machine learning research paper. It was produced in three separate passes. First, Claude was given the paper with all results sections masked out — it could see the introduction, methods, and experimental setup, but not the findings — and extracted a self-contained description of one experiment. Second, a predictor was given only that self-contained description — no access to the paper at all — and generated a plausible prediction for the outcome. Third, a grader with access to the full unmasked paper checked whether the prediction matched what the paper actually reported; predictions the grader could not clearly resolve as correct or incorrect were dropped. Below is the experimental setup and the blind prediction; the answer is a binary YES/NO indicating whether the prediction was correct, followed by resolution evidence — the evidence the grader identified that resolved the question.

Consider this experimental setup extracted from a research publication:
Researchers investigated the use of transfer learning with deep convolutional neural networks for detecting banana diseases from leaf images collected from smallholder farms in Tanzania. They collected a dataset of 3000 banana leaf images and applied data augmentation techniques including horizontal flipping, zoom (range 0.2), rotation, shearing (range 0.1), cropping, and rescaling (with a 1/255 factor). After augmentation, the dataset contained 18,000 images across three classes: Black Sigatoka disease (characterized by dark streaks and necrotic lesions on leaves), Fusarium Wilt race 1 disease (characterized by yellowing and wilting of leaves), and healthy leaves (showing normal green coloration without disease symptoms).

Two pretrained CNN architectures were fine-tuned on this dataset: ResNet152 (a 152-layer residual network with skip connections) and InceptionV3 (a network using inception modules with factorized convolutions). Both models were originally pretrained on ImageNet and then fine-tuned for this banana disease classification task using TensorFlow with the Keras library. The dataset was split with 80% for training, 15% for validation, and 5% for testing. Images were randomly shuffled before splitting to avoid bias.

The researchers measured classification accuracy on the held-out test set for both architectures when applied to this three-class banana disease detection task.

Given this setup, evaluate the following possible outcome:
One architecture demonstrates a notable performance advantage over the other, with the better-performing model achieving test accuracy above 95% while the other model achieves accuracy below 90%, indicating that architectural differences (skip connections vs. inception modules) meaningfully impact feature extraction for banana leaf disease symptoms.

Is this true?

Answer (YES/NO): NO